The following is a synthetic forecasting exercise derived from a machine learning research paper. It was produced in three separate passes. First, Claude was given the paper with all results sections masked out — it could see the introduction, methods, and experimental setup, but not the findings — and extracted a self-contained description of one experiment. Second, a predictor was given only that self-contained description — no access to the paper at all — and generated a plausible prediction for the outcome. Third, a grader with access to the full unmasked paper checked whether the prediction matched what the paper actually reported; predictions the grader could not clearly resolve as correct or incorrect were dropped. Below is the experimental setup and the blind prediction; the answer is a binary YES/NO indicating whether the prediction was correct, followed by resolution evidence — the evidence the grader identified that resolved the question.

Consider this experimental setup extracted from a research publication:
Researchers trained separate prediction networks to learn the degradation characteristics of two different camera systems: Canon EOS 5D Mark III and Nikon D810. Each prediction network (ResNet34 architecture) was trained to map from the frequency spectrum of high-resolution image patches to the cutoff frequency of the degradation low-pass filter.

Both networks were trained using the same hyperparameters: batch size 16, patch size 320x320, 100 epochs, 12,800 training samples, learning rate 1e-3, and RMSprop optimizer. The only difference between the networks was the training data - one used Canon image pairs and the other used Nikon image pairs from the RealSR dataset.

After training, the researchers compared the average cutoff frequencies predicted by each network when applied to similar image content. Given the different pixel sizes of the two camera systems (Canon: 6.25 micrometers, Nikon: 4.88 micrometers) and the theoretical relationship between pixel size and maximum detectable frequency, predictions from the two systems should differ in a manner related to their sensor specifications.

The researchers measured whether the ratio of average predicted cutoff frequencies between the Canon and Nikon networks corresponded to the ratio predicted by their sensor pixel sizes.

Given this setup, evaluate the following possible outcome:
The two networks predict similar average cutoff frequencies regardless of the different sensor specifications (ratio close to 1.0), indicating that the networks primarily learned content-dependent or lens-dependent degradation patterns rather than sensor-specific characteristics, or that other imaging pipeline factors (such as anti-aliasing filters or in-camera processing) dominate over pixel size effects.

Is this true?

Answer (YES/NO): NO